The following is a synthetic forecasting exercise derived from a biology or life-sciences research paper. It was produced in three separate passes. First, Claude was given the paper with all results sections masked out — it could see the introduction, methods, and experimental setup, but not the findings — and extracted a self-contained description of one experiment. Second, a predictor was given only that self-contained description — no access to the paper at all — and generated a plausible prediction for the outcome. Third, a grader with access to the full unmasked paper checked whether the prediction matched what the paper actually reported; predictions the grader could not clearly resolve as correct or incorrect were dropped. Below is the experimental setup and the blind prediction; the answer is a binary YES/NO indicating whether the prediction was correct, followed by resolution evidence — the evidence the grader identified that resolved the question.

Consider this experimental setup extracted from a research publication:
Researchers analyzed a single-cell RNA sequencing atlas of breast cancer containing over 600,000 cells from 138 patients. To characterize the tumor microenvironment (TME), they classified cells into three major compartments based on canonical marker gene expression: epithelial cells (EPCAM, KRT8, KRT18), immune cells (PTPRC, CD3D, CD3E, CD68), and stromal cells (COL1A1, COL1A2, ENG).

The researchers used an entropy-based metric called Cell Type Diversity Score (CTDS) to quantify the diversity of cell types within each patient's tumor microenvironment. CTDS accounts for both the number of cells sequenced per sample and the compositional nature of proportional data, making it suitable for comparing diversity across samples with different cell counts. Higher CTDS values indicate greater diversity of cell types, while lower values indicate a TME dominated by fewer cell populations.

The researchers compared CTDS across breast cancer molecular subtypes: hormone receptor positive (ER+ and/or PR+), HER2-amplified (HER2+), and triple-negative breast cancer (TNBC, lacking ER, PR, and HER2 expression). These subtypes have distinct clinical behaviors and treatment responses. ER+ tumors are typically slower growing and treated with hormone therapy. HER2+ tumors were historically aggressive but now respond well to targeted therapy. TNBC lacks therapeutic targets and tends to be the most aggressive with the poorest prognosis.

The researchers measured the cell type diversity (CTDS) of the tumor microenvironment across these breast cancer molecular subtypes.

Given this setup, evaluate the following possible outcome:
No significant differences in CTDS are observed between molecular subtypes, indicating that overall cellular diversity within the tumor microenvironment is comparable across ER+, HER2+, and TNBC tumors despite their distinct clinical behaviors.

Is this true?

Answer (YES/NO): NO